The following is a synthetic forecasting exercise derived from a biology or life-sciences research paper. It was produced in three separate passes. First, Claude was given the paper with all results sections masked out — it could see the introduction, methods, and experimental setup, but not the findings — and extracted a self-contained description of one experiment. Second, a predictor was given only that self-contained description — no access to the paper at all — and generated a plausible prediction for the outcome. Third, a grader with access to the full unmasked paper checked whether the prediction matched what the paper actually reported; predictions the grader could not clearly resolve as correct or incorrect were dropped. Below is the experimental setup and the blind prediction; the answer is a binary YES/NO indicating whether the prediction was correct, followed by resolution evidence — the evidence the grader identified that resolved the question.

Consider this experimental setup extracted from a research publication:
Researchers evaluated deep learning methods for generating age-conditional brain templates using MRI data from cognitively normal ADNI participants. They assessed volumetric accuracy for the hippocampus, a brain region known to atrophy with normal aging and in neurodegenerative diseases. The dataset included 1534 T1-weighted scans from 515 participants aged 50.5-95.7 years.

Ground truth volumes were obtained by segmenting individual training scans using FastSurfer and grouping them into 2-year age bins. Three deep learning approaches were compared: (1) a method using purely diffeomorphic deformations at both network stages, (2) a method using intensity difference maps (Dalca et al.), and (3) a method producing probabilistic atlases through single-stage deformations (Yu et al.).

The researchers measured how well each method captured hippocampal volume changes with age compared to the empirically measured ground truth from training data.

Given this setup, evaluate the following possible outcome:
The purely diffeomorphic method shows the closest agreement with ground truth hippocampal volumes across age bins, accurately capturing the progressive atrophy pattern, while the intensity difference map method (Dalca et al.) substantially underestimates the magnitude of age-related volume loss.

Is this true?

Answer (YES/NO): NO